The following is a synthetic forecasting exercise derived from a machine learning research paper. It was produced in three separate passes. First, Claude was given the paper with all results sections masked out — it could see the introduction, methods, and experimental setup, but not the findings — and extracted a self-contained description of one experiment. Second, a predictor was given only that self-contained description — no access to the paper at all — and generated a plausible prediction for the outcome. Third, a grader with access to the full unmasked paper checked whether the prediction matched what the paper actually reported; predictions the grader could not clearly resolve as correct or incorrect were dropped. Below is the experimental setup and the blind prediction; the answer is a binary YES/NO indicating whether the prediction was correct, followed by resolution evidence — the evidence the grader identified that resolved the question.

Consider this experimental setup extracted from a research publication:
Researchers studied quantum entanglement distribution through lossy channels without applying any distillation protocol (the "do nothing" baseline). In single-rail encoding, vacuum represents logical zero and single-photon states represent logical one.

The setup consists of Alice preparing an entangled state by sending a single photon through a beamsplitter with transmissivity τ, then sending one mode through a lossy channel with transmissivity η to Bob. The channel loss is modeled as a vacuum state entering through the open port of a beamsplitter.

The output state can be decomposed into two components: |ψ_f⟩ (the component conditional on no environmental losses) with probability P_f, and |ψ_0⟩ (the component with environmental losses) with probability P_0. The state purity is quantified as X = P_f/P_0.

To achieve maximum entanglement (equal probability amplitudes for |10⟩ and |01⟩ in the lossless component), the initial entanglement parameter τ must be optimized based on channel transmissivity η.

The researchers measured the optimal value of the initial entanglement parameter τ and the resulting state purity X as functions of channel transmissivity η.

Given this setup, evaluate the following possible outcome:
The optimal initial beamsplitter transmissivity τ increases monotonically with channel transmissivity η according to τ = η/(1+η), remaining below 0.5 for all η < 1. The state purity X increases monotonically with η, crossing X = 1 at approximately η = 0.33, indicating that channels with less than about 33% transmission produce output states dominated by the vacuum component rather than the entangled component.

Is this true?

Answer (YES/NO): YES